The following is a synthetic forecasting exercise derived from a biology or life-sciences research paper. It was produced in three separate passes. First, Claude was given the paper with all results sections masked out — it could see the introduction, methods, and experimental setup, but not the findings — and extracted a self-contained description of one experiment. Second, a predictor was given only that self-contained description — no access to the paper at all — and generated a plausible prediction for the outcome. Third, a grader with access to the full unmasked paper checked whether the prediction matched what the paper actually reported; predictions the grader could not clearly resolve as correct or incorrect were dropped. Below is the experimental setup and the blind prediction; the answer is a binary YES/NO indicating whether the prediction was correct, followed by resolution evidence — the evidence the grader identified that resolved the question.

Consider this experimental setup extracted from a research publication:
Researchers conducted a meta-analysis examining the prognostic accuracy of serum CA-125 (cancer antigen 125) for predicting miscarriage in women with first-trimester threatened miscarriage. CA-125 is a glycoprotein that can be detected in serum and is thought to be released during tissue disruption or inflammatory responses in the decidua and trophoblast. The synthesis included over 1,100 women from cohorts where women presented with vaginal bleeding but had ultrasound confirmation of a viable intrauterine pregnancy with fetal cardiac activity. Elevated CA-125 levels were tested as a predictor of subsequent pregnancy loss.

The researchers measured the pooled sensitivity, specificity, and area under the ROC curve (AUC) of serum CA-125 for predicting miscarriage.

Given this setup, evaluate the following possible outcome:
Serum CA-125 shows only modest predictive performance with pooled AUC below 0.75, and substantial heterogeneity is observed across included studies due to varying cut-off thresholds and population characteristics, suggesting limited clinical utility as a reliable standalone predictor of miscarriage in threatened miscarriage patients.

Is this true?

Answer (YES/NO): NO